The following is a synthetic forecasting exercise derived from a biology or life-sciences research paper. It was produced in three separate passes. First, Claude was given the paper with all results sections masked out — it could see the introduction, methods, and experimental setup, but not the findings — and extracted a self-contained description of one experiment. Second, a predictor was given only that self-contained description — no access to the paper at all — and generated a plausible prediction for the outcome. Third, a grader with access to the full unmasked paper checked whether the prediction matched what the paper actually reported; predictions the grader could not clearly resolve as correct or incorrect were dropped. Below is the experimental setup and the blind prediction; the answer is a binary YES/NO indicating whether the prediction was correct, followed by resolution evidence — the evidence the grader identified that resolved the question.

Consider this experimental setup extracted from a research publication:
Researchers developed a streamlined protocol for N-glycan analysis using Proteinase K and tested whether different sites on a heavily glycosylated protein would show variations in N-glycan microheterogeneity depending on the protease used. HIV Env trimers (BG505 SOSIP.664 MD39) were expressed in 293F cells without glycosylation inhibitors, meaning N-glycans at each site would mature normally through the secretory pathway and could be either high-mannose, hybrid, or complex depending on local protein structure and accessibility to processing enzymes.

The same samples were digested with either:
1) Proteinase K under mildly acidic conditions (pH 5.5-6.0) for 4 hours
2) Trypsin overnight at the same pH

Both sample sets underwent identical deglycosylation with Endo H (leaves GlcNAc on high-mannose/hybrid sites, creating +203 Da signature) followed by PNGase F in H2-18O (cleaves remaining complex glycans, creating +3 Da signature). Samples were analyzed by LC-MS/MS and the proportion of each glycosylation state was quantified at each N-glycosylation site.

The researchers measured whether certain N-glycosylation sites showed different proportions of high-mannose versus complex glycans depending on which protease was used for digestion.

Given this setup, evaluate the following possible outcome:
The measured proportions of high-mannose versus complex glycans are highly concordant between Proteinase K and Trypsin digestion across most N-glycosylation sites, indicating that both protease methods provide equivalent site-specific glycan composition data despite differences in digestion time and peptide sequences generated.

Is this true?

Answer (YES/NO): NO